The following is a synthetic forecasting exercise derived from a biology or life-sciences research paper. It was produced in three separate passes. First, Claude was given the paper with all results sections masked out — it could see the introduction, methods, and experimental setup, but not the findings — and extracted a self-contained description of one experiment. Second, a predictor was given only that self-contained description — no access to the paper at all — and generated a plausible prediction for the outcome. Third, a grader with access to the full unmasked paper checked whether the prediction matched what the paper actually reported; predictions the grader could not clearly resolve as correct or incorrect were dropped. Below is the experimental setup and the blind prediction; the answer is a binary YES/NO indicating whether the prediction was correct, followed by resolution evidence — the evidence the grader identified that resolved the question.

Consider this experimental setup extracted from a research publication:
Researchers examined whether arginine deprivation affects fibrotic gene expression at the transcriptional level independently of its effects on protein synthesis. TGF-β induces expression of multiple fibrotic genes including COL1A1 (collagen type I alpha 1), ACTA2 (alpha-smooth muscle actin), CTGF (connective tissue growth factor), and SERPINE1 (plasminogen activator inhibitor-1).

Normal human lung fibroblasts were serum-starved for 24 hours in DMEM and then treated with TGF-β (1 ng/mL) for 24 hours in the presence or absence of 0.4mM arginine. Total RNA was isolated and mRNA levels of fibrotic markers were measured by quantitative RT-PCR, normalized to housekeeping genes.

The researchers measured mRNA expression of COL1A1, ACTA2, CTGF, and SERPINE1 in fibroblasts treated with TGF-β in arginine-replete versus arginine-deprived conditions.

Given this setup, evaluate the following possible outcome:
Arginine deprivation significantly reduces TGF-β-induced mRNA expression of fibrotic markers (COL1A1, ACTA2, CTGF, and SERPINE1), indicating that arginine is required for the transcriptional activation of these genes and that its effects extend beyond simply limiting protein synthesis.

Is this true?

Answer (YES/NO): YES